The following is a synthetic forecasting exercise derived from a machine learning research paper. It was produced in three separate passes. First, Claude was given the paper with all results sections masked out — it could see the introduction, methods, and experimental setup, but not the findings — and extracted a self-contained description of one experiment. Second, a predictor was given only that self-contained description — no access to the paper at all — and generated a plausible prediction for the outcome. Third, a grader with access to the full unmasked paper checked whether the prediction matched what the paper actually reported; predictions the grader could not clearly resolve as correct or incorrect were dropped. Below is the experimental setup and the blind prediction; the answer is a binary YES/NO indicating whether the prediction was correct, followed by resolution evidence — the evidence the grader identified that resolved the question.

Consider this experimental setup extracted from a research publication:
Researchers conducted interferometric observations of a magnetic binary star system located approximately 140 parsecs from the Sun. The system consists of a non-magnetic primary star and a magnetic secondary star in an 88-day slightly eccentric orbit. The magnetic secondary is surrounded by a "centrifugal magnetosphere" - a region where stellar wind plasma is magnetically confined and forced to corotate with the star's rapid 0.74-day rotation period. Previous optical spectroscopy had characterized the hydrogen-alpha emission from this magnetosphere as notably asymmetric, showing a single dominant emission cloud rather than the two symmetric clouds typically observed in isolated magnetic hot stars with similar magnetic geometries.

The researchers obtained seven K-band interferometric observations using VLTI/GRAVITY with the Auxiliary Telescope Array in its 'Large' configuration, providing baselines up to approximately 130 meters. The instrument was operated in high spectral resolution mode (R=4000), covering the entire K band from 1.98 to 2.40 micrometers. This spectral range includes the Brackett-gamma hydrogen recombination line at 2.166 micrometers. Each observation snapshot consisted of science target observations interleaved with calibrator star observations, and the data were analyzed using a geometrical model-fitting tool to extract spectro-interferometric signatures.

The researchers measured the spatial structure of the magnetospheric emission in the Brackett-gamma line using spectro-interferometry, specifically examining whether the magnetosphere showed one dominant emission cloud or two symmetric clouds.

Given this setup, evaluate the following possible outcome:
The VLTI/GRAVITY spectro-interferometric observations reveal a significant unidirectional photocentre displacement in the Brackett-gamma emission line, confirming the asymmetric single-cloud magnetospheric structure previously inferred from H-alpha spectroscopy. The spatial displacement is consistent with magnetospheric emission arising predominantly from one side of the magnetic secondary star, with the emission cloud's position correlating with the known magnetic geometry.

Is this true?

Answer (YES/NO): YES